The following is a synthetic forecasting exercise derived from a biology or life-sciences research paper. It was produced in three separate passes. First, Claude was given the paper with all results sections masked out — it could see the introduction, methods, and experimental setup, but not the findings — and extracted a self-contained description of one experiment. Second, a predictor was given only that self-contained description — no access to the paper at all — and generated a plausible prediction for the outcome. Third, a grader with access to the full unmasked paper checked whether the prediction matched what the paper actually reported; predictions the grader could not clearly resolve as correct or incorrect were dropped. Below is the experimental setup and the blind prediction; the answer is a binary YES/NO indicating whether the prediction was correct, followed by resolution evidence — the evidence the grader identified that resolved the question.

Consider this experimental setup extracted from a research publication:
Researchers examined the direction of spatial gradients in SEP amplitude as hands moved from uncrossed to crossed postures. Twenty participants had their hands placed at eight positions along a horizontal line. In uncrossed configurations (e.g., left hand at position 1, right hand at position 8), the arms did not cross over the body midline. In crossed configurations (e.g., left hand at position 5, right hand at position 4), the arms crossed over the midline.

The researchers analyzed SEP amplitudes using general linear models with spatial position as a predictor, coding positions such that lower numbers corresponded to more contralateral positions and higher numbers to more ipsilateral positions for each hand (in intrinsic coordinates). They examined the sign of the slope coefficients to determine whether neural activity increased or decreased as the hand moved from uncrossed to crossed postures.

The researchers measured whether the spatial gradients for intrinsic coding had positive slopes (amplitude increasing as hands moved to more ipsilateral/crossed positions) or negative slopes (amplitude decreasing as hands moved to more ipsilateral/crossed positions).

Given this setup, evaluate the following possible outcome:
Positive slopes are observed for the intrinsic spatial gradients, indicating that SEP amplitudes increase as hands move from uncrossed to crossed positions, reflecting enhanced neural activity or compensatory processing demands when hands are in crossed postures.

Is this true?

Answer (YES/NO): NO